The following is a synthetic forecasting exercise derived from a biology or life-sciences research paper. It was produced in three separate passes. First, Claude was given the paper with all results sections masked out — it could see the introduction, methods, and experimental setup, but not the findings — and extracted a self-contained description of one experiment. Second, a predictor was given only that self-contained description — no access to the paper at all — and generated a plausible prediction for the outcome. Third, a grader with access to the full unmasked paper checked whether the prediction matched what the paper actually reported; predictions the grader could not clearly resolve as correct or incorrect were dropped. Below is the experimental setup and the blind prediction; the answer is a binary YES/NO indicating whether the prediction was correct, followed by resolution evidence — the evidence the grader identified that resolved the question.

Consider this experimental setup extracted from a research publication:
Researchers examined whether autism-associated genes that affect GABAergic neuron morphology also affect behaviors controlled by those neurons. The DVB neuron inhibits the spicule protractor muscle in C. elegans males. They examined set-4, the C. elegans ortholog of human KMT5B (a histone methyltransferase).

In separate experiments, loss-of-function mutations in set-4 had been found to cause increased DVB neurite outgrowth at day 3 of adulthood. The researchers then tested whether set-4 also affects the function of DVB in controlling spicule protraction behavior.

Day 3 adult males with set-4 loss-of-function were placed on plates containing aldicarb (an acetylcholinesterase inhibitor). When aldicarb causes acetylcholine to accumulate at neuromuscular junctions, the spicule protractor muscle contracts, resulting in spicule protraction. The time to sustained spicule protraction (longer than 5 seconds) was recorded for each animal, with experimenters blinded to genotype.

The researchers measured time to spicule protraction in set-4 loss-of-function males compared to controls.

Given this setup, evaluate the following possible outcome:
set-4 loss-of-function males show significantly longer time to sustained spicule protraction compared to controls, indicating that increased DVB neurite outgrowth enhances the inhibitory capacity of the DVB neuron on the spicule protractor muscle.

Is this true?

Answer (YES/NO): NO